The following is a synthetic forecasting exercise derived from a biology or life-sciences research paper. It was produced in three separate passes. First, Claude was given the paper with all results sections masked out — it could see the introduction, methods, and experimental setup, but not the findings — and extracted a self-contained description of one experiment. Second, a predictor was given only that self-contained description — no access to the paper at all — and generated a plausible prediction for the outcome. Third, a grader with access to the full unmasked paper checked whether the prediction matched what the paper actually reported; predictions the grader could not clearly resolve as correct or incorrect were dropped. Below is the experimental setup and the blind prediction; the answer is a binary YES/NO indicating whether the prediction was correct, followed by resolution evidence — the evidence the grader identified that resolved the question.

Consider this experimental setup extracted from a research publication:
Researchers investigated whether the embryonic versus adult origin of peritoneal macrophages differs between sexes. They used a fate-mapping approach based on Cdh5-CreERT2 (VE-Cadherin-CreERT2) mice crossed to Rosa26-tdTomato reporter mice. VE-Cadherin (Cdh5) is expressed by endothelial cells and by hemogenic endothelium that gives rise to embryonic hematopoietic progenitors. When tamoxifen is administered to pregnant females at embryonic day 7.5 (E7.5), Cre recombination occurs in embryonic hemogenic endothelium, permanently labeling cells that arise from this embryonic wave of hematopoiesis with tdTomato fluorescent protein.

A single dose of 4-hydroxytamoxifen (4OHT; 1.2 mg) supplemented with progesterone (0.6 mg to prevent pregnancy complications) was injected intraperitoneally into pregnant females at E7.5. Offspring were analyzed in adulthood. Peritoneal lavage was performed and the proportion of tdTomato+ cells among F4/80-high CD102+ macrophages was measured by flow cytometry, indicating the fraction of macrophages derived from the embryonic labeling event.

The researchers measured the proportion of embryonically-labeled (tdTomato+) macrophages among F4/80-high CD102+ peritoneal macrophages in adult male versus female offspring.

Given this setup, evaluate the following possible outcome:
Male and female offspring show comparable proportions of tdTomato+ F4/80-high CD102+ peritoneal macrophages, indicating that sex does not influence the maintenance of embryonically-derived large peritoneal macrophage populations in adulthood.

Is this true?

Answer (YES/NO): NO